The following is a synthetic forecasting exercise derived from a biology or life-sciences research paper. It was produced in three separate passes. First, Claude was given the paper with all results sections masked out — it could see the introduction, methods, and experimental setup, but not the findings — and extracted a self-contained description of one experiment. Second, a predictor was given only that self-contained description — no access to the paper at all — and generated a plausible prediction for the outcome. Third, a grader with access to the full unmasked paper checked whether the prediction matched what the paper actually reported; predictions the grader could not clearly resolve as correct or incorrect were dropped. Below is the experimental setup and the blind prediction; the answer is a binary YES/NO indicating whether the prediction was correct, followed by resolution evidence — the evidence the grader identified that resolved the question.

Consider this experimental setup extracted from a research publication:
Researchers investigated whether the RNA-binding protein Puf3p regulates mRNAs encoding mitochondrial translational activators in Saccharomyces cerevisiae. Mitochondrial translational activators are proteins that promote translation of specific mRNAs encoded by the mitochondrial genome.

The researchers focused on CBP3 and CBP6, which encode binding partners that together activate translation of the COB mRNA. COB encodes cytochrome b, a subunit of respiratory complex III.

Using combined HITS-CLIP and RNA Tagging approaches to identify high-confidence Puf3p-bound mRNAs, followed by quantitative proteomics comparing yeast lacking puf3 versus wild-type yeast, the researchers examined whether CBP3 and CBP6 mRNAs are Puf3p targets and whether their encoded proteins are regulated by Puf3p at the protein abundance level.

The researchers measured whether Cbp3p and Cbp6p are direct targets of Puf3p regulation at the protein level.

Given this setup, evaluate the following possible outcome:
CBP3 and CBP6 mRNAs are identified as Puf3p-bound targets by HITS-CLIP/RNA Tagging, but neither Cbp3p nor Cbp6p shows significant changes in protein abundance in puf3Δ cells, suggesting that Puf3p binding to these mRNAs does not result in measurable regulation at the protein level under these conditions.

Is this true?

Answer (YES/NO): NO